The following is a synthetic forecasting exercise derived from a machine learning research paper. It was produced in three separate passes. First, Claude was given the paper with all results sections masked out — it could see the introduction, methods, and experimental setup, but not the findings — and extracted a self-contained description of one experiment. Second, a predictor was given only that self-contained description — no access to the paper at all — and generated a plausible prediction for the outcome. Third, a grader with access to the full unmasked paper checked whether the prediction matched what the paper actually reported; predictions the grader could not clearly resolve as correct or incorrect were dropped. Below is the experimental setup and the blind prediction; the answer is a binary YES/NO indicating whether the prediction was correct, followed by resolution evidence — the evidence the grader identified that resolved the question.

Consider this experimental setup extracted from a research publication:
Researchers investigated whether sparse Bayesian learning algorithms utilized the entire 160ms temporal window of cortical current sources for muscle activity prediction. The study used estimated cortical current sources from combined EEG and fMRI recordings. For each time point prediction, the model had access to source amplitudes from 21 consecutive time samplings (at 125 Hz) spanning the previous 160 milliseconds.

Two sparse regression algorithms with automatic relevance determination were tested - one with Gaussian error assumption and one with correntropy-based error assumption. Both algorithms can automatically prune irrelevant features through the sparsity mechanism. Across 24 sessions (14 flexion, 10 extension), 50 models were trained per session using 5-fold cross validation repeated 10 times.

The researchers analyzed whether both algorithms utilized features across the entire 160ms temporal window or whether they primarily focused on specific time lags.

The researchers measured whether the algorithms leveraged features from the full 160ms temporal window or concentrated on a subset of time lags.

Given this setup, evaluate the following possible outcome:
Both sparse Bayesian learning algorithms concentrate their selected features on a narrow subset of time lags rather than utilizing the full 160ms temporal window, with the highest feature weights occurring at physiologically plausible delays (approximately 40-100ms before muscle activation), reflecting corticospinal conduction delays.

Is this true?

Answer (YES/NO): NO